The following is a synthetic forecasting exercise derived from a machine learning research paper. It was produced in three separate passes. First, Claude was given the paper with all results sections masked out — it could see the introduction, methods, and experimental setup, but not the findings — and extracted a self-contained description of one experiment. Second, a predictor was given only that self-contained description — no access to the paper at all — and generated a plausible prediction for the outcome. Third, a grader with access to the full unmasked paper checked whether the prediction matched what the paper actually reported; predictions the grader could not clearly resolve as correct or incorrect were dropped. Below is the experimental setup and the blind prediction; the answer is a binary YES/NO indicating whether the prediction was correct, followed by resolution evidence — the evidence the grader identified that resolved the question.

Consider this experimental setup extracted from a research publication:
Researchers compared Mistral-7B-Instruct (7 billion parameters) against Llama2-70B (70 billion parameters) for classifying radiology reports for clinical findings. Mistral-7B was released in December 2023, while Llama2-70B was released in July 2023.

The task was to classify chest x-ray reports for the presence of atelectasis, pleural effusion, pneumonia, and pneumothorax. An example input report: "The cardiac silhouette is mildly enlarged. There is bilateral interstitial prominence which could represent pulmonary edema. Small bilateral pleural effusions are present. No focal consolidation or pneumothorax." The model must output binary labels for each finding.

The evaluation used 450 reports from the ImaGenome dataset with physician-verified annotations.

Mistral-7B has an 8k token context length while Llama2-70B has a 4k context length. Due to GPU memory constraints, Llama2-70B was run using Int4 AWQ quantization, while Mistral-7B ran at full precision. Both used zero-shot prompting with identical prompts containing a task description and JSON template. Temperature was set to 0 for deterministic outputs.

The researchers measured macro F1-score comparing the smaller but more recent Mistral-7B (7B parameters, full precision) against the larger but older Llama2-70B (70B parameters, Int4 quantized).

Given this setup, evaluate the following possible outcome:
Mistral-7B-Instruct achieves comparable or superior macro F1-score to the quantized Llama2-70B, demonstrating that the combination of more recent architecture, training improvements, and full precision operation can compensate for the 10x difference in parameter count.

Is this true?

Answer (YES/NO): NO